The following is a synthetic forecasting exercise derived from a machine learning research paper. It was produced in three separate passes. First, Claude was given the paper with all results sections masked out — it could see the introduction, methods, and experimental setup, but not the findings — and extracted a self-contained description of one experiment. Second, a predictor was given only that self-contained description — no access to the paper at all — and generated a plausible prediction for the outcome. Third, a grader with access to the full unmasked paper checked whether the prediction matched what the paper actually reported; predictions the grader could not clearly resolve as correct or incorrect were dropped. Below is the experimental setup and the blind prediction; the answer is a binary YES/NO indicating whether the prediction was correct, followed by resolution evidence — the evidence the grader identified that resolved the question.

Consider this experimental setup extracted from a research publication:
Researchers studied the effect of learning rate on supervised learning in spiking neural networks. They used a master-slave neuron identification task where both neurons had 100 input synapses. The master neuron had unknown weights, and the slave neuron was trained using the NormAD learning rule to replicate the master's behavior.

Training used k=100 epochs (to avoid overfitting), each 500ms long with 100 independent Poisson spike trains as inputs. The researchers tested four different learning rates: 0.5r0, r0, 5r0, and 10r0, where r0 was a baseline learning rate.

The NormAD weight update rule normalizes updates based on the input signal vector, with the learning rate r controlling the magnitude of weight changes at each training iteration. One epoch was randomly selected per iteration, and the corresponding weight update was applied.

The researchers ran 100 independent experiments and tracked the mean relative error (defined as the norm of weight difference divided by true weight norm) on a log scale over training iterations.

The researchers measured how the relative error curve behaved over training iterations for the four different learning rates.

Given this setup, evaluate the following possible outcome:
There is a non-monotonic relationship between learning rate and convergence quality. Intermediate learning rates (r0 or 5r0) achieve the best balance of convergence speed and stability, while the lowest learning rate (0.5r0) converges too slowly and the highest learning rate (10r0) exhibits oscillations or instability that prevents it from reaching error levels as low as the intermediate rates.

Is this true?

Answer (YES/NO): NO